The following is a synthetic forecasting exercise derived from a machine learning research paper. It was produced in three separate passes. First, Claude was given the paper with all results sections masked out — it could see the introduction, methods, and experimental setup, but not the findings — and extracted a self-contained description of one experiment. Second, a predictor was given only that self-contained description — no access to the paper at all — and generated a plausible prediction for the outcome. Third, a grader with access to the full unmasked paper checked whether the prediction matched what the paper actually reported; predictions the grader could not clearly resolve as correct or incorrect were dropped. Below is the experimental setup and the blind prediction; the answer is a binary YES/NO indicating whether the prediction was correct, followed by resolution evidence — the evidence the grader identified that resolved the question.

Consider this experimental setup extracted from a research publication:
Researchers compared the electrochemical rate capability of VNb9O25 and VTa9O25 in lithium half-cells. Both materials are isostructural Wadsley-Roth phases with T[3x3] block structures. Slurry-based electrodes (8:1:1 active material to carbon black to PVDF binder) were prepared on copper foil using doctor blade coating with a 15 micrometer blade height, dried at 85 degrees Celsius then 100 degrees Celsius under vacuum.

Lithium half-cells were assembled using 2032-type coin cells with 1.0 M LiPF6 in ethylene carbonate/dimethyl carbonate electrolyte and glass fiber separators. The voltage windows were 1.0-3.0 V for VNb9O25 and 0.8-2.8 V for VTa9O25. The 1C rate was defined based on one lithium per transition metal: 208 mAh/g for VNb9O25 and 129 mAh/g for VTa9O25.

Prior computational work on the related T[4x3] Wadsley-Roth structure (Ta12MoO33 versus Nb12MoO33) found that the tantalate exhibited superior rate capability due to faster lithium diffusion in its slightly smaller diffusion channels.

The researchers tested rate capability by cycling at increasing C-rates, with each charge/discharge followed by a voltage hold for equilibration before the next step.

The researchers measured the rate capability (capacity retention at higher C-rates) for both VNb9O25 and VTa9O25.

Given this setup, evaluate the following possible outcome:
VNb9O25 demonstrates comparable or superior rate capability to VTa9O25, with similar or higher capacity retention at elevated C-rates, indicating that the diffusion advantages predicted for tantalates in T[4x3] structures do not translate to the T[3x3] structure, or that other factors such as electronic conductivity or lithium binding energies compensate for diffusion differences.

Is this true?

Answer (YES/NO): YES